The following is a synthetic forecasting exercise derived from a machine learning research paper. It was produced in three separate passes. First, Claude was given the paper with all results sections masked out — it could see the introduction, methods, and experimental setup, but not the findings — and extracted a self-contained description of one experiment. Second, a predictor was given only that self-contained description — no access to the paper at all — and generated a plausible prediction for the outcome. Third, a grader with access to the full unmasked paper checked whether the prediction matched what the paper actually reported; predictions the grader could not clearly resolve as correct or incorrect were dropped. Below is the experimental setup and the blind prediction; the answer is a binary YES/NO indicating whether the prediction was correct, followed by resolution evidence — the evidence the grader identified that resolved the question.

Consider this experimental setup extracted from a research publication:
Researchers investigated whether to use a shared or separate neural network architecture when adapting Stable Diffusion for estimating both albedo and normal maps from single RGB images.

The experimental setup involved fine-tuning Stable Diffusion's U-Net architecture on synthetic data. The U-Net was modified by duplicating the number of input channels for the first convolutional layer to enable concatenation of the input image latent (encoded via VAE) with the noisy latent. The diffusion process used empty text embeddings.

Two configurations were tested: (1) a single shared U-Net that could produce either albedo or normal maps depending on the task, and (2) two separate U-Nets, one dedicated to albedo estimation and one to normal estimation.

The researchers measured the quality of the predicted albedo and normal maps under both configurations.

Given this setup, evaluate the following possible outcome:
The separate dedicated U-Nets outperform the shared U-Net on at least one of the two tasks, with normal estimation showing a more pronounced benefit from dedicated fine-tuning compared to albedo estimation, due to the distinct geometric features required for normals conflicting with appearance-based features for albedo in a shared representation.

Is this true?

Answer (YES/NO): NO